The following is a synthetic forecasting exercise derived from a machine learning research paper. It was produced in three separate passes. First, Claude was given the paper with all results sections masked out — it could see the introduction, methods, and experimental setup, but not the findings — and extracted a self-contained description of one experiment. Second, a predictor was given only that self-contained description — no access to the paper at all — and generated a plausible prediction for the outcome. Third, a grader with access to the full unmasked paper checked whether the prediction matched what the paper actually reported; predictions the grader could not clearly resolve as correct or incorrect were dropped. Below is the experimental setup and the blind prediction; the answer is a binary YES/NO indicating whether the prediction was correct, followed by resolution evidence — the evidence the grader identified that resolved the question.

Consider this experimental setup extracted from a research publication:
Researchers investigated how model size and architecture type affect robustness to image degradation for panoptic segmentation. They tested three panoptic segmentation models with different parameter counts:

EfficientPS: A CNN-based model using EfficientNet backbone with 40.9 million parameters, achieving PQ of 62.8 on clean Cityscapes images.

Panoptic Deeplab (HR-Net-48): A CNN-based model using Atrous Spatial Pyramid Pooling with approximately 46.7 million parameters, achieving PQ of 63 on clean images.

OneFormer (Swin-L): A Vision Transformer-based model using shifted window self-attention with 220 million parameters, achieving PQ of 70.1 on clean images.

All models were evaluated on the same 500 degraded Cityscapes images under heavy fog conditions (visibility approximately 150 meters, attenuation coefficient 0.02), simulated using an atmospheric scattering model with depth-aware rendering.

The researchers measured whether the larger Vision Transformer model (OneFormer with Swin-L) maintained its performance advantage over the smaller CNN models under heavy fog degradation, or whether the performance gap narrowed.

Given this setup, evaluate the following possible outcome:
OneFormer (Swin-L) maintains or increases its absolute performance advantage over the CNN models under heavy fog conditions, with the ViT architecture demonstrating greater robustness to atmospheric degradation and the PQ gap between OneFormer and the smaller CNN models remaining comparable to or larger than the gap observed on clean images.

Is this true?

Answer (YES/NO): YES